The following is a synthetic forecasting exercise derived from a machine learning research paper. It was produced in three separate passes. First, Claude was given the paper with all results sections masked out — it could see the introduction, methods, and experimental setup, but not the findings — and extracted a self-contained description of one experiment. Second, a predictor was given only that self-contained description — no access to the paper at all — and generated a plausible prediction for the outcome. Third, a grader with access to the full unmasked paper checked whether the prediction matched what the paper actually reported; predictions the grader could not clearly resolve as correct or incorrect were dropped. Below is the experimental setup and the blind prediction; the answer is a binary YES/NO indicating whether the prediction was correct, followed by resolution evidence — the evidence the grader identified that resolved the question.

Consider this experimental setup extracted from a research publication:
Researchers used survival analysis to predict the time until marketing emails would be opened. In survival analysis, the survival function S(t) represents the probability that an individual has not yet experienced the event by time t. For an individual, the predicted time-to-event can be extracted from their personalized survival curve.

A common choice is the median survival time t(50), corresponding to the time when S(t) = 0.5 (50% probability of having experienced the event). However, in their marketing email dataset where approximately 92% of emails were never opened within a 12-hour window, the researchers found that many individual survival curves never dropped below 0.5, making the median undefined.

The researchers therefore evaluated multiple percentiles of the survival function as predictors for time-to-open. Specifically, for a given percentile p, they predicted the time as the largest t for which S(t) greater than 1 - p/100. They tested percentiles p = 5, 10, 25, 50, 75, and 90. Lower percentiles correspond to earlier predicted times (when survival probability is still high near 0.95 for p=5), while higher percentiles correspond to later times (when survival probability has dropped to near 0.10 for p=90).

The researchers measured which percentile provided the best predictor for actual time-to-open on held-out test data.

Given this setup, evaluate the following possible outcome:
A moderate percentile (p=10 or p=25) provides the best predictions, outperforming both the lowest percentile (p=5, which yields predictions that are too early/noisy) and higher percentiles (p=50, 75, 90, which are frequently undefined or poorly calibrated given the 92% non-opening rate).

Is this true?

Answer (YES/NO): NO